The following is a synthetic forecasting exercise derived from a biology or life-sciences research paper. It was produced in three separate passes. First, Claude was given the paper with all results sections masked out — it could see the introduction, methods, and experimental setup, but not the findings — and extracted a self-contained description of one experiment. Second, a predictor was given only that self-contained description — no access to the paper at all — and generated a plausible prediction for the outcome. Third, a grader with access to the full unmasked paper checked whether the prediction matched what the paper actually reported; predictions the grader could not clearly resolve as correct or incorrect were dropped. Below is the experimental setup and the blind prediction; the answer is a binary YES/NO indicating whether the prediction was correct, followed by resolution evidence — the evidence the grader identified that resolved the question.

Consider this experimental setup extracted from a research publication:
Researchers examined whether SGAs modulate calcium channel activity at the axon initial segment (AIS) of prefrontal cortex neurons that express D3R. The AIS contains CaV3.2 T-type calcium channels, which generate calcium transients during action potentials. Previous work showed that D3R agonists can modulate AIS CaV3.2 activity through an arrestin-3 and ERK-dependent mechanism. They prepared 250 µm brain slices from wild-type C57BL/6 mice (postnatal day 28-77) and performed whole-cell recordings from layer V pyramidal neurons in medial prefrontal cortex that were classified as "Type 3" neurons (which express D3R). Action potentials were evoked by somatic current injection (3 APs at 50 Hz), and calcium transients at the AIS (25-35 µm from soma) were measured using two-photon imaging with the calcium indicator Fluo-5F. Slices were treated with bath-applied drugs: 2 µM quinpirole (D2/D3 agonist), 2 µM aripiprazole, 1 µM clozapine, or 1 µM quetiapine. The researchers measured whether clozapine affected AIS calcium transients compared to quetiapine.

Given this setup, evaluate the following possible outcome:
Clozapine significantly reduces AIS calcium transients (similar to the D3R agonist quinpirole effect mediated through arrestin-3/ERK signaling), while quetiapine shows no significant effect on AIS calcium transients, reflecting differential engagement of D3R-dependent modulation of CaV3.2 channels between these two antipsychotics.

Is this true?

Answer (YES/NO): NO